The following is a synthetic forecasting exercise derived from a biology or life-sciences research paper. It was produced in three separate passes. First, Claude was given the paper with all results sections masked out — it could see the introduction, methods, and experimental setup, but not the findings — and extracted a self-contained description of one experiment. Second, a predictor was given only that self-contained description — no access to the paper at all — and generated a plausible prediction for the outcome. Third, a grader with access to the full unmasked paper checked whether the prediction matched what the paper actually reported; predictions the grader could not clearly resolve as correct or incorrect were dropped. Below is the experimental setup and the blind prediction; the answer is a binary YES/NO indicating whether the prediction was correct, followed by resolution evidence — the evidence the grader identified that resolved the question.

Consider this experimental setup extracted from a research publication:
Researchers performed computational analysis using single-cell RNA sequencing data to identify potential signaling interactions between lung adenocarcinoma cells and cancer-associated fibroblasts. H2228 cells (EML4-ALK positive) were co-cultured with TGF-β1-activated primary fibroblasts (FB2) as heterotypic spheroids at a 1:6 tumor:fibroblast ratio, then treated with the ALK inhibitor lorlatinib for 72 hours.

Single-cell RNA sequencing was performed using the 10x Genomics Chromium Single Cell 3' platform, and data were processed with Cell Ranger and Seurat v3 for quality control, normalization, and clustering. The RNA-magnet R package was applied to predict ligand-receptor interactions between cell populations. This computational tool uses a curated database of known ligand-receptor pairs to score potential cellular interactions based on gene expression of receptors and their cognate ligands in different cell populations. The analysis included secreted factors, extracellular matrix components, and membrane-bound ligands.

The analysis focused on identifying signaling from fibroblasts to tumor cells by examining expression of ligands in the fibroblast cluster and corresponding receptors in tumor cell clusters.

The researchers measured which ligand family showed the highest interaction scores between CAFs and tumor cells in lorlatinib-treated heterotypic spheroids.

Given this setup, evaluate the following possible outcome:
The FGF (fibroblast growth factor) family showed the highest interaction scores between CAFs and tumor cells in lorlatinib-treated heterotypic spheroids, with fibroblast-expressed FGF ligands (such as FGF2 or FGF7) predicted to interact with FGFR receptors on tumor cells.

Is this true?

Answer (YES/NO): NO